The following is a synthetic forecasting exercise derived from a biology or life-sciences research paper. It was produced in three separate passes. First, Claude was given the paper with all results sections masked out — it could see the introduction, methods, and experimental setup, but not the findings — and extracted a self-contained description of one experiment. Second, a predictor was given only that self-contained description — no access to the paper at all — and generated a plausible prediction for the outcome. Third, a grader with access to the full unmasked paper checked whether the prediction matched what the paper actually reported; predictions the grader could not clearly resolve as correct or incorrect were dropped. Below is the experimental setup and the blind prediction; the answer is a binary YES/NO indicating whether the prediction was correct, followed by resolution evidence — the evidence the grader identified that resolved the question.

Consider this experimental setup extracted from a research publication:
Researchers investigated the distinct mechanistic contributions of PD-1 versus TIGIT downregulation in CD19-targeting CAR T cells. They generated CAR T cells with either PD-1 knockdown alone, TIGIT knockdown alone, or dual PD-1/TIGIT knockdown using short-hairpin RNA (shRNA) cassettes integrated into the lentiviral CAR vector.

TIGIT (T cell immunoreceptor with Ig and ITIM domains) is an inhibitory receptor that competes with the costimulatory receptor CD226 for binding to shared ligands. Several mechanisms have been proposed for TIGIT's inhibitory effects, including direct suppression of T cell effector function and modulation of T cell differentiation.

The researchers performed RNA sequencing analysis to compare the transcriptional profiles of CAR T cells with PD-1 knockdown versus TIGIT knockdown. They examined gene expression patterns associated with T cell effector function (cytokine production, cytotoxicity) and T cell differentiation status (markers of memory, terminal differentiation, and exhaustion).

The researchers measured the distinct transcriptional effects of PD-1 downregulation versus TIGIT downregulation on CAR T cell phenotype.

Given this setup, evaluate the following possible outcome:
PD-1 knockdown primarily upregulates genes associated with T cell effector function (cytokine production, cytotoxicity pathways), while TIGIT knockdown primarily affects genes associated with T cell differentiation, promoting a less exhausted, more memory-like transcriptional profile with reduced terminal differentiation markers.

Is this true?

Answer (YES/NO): YES